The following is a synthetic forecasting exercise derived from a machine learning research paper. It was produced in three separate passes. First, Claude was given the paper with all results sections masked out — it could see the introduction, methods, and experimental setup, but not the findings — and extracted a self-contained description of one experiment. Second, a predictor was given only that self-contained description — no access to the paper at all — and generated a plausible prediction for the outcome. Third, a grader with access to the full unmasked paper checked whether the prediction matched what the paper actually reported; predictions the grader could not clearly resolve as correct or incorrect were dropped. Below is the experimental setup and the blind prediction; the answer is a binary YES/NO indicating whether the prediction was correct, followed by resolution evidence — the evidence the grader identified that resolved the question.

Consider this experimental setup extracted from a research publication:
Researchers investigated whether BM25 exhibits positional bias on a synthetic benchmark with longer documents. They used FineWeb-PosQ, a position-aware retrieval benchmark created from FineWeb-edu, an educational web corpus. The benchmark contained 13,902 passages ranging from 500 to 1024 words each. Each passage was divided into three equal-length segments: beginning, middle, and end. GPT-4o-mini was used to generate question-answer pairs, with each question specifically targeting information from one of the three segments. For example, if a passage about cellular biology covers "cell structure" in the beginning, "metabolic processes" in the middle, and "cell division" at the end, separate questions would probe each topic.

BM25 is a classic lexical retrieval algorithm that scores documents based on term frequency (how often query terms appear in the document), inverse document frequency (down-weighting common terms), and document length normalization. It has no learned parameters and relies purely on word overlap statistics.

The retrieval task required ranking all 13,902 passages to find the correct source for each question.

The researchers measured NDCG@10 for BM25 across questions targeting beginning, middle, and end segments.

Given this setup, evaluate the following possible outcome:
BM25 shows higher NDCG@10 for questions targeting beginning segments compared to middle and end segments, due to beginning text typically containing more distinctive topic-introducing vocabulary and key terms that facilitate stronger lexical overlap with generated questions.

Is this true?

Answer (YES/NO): NO